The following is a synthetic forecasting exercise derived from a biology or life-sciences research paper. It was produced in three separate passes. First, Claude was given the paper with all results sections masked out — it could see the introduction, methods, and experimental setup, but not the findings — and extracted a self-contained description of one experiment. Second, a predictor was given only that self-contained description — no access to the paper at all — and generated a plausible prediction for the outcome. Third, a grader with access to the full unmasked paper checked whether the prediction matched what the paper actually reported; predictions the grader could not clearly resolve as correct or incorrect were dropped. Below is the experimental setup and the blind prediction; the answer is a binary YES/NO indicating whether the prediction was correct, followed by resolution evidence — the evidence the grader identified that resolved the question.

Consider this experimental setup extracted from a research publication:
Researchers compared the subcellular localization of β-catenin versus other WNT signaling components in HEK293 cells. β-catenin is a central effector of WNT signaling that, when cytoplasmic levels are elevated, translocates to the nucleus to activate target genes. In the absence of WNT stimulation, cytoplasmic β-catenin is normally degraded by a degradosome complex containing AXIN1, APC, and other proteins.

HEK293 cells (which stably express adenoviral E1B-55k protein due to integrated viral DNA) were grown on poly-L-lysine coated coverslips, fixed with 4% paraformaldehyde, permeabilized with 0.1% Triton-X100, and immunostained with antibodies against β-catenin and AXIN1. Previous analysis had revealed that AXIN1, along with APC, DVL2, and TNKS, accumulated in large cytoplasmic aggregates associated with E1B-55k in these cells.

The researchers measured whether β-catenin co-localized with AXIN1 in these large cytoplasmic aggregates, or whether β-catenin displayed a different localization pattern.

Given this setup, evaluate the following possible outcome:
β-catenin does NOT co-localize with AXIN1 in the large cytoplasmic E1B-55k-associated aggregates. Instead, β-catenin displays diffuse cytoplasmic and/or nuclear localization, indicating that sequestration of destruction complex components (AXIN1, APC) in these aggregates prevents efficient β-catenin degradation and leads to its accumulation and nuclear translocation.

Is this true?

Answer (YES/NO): NO